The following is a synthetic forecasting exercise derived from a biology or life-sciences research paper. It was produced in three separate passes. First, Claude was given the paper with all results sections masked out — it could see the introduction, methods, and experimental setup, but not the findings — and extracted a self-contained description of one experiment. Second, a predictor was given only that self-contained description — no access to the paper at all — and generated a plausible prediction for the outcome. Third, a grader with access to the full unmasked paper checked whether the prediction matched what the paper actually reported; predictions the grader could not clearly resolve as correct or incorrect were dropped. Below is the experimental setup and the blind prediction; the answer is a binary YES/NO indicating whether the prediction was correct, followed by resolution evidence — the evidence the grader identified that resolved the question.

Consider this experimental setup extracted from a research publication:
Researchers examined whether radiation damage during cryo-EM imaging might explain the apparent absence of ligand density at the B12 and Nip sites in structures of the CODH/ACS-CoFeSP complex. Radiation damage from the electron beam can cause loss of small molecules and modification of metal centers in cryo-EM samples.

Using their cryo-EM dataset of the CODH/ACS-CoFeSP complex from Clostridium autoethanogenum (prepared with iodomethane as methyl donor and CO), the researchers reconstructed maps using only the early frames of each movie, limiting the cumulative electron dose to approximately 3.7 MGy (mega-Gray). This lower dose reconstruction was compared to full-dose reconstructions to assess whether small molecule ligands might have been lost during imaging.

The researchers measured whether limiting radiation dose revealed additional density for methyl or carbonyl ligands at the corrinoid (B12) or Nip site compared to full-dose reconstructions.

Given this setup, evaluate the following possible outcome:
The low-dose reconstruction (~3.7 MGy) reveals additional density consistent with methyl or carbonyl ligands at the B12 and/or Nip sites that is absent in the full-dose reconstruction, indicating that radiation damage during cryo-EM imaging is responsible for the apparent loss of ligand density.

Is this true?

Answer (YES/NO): NO